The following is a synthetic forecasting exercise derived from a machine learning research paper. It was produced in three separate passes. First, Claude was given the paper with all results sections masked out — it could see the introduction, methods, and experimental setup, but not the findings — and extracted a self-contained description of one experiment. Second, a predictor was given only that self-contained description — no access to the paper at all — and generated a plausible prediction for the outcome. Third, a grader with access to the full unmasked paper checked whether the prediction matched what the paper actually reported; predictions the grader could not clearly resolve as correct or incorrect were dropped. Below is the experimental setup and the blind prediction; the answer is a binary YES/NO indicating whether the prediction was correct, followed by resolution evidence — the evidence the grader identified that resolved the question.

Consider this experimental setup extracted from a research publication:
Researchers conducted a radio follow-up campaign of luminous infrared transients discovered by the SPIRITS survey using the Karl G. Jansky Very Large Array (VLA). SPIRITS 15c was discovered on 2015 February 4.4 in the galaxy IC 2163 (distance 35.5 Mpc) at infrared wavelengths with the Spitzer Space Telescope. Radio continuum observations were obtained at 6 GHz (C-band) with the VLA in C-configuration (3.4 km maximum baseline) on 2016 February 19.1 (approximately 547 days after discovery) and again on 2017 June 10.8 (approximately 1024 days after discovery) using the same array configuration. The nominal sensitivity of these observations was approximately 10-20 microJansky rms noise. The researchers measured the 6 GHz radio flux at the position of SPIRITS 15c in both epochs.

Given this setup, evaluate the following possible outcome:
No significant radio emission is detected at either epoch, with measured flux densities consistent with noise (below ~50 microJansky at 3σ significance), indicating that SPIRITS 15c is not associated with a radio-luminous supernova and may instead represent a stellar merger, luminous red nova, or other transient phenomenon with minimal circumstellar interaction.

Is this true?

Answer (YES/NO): NO